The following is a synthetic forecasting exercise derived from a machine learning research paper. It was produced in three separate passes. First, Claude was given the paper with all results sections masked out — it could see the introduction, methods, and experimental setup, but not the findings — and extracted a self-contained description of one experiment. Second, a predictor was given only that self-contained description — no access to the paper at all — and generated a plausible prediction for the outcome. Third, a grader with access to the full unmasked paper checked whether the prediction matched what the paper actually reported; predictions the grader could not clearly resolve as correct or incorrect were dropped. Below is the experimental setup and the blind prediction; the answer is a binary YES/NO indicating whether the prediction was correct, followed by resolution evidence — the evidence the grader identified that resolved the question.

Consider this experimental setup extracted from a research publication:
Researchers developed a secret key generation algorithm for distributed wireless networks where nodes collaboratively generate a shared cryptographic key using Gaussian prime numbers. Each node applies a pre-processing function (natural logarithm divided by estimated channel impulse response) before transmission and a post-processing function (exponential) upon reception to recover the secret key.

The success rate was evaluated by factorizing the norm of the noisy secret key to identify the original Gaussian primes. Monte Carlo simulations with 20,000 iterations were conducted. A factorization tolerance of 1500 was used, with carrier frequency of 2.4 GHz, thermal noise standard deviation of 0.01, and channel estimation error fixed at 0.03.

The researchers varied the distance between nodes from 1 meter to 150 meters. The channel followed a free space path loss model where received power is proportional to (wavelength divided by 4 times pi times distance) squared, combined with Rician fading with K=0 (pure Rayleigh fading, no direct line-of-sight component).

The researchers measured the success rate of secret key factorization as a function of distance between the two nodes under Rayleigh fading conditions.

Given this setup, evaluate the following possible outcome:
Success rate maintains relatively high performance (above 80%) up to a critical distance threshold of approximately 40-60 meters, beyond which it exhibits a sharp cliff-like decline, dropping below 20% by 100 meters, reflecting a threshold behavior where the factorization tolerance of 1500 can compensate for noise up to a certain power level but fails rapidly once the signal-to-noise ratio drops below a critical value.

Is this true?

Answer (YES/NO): NO